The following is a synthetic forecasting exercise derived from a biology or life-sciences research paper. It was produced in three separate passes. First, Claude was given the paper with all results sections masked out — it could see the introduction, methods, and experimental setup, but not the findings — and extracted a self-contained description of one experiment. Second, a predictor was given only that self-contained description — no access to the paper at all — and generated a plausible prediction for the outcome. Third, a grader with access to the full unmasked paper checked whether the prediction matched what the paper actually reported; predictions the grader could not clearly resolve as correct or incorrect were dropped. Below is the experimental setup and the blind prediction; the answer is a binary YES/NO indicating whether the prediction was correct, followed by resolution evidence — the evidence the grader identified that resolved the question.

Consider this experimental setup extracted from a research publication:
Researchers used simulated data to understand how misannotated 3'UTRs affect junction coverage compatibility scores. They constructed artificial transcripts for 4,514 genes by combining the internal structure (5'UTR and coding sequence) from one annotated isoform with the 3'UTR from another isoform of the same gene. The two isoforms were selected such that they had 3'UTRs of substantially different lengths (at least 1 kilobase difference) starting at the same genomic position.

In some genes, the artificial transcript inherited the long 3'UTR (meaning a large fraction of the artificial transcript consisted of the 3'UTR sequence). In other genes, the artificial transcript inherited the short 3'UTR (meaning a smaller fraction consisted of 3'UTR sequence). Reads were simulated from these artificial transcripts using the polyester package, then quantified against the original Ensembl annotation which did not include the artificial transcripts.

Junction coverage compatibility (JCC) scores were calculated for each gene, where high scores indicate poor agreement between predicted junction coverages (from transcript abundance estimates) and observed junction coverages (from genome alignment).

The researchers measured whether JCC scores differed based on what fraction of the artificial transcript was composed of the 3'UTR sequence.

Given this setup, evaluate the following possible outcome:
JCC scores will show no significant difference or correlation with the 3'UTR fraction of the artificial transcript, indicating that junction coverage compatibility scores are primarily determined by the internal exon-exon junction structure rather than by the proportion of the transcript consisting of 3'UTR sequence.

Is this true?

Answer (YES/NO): NO